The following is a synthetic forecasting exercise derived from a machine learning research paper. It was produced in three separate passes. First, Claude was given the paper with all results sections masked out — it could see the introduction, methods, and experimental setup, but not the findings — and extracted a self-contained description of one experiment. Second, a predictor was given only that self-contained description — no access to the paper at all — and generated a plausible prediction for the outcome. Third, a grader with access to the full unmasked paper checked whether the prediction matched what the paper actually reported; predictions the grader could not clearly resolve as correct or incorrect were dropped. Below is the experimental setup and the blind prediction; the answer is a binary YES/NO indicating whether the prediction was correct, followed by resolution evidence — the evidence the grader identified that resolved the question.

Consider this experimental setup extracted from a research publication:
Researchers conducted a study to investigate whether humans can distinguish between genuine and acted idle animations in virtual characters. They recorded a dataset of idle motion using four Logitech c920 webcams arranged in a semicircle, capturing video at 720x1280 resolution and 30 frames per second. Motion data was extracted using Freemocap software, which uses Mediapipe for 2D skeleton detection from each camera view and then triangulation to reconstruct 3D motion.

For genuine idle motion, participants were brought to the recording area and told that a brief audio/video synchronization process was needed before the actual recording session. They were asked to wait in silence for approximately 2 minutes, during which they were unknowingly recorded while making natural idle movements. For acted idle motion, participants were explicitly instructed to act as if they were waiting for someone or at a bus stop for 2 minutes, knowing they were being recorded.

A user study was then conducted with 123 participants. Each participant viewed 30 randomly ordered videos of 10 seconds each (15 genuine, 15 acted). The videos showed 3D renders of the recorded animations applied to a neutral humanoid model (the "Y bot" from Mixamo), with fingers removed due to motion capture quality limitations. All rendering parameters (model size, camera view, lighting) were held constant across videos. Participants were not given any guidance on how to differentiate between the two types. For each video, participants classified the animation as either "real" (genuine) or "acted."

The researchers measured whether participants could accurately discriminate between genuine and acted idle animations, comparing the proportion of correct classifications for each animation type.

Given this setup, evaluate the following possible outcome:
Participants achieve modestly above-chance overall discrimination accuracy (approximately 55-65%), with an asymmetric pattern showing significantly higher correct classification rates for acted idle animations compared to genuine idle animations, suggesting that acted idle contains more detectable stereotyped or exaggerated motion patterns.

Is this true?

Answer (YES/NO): NO